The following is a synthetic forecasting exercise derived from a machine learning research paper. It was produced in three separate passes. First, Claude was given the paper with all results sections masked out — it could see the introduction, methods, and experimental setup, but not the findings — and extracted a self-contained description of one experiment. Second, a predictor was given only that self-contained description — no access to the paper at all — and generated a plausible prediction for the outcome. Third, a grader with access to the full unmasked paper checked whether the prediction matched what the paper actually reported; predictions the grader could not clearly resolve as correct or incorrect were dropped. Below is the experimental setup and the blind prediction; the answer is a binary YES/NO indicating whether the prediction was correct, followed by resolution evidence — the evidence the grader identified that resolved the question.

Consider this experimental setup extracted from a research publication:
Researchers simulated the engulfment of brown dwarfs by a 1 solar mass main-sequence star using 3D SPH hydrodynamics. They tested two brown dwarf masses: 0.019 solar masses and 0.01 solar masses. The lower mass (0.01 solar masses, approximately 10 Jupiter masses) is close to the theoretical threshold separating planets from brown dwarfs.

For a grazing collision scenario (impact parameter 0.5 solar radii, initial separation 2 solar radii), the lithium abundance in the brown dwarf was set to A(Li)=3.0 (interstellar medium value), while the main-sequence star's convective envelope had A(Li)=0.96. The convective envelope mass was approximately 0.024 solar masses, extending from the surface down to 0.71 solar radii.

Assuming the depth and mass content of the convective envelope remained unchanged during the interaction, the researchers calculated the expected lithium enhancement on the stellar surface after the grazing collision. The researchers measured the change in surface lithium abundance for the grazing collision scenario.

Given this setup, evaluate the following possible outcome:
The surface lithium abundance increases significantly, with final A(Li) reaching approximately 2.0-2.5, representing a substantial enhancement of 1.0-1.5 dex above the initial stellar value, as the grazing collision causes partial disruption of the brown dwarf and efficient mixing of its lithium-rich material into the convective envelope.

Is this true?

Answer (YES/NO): NO